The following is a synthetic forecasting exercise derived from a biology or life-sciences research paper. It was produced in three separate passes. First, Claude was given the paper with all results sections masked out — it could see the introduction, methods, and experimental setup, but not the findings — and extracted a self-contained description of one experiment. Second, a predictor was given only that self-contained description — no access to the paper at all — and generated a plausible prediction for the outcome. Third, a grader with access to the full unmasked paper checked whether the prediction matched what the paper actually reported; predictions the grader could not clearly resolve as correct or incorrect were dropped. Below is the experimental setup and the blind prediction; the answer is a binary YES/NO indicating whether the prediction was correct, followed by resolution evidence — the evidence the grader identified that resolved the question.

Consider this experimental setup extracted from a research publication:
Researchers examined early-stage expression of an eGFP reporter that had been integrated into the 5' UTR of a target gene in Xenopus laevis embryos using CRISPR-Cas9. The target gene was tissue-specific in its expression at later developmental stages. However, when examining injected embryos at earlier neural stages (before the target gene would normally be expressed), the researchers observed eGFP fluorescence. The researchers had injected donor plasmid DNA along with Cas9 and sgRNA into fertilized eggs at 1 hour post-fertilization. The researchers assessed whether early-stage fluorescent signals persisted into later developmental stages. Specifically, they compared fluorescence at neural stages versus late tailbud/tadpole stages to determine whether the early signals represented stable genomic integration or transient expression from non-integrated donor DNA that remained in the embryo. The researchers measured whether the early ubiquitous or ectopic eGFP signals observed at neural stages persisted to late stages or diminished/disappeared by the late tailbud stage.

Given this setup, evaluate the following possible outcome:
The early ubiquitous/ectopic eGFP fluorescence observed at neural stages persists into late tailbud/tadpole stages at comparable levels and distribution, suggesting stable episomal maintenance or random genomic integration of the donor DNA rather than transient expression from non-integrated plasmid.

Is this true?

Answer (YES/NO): NO